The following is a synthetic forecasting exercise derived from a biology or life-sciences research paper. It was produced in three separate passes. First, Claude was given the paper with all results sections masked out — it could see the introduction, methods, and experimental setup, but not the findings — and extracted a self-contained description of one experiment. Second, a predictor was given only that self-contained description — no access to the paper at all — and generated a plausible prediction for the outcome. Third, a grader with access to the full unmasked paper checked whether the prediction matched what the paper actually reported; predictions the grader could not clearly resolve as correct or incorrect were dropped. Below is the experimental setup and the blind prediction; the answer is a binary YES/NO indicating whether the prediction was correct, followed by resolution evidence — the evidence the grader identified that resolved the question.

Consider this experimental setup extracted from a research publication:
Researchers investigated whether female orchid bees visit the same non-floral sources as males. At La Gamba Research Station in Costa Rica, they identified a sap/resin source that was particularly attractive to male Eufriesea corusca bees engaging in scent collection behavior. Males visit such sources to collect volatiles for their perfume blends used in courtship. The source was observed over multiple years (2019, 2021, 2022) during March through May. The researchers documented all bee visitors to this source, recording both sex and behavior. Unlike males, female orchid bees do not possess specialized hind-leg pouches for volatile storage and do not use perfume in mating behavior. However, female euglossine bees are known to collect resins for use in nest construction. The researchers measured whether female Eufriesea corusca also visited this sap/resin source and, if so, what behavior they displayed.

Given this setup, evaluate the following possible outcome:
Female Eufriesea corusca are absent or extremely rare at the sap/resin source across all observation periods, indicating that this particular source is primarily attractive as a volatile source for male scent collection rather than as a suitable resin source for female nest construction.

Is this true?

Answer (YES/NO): NO